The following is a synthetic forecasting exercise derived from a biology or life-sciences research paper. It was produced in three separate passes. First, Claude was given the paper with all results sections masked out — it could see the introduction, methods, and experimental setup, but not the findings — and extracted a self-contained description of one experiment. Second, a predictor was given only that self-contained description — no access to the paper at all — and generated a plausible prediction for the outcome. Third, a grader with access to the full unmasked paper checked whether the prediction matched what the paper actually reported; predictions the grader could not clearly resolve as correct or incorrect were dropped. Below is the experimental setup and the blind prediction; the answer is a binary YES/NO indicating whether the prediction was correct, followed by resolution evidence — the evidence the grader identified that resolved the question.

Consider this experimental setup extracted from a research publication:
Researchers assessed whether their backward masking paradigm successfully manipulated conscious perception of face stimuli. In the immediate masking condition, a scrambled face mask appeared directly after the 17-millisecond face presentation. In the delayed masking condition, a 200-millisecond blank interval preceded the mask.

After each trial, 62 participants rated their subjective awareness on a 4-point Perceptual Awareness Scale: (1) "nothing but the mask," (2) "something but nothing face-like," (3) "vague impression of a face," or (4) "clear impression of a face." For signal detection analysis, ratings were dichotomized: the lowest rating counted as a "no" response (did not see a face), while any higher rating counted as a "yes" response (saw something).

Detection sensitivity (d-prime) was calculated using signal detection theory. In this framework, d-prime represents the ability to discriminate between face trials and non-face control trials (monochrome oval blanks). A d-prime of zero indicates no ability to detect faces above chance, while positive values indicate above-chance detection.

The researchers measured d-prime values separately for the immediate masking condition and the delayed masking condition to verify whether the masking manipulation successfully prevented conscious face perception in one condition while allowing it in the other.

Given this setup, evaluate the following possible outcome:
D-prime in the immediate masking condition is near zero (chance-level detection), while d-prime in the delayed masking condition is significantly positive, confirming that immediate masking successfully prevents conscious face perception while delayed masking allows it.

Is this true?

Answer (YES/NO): NO